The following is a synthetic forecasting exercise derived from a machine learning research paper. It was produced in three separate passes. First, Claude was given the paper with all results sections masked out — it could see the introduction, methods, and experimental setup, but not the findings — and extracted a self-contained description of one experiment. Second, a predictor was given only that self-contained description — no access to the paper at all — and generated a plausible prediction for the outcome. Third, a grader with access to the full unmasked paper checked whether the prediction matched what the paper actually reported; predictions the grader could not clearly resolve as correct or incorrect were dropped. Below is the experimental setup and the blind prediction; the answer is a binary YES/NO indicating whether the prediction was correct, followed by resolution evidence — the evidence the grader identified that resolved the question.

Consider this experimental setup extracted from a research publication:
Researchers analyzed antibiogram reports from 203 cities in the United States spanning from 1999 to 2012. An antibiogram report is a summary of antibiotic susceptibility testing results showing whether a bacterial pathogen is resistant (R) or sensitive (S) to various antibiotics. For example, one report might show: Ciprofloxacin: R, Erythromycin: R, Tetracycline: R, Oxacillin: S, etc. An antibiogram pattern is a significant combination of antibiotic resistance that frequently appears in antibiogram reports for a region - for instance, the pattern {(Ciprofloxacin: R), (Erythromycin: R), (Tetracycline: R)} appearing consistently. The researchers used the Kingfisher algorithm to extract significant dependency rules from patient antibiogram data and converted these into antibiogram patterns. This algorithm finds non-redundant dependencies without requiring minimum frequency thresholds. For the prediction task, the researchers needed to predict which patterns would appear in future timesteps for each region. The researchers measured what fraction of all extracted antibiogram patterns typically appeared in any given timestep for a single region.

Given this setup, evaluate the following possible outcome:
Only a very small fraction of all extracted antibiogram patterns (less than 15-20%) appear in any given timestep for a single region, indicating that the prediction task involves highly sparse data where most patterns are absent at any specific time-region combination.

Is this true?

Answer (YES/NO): YES